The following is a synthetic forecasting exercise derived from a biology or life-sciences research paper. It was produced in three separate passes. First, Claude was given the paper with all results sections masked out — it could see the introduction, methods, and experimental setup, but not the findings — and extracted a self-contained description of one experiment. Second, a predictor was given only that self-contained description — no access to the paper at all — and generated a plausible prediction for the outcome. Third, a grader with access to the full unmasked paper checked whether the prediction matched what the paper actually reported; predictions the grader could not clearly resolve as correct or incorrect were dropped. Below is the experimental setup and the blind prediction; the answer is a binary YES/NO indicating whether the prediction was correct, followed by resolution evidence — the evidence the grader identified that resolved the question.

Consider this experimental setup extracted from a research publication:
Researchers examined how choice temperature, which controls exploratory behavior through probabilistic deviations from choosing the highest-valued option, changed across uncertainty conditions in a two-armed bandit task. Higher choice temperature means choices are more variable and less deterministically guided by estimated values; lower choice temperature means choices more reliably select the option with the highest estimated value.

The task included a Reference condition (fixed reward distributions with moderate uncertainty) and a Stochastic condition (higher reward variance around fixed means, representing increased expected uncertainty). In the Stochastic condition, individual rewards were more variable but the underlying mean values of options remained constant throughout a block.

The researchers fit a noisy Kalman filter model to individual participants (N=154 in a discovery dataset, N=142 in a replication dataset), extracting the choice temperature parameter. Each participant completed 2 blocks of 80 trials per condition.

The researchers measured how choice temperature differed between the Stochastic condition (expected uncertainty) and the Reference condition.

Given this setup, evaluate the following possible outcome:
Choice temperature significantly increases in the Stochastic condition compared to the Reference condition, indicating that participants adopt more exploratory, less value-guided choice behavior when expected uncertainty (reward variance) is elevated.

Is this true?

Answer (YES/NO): NO